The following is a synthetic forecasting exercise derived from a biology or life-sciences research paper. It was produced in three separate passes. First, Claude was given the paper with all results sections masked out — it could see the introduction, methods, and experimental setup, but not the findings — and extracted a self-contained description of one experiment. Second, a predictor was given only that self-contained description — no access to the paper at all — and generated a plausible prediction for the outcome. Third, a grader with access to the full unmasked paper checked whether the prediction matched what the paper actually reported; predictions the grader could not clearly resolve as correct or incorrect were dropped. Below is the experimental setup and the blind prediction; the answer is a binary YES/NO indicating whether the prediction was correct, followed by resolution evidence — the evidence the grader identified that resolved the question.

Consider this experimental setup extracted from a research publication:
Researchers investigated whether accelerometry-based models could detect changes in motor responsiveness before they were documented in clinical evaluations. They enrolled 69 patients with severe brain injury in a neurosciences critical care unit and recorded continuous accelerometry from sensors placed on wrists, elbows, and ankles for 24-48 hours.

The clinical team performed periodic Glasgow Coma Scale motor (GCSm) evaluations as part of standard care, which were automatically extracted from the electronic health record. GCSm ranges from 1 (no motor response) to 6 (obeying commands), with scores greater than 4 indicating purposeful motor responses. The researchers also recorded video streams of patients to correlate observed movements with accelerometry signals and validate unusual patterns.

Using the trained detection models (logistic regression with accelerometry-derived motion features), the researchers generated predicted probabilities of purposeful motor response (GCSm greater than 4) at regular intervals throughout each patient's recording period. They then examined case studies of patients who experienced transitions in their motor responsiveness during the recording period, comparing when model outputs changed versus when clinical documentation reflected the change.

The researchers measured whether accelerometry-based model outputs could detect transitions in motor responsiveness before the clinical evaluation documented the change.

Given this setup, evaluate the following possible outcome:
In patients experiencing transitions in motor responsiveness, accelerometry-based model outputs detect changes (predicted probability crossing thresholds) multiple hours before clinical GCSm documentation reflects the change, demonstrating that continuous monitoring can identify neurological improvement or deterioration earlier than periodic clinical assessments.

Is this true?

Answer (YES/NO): YES